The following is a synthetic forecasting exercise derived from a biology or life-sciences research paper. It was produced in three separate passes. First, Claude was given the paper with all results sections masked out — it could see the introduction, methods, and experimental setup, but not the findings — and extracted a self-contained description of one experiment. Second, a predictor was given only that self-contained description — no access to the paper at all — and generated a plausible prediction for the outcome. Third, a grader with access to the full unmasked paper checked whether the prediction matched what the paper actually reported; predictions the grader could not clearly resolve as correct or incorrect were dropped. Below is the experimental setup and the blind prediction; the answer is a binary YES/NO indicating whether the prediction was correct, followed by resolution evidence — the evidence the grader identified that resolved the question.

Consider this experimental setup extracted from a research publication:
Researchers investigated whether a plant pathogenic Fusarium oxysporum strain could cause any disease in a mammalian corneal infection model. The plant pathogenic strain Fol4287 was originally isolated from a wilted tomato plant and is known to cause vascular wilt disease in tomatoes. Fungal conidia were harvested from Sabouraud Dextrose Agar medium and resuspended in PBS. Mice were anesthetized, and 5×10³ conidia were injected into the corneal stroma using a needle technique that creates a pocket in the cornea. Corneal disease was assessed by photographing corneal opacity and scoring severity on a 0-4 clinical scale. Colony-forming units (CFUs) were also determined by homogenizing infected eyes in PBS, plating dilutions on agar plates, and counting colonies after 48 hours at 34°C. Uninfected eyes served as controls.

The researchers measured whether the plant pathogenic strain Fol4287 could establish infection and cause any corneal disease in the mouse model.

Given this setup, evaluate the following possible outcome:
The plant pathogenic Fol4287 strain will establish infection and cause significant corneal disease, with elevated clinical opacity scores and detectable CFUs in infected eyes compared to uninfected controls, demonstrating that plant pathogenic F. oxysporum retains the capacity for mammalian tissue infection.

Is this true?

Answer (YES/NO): YES